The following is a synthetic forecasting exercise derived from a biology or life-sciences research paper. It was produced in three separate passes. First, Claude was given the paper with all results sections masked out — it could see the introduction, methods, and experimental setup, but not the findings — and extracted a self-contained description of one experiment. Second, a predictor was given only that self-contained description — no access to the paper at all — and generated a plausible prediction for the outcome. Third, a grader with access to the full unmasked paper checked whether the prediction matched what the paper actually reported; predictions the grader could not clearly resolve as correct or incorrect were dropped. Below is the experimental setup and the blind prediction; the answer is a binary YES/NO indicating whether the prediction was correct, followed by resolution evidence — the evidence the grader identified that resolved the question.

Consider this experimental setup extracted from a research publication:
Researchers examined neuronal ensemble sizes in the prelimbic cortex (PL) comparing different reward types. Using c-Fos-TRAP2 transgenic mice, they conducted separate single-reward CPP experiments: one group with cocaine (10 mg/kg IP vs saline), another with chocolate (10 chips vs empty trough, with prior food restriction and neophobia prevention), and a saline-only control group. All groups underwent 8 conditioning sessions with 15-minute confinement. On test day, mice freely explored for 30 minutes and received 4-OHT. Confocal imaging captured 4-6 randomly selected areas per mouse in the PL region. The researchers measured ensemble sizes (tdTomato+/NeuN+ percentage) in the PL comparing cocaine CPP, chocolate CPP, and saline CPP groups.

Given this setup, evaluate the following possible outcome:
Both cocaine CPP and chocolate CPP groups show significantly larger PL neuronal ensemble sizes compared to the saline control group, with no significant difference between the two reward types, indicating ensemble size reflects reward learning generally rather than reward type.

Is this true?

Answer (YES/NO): YES